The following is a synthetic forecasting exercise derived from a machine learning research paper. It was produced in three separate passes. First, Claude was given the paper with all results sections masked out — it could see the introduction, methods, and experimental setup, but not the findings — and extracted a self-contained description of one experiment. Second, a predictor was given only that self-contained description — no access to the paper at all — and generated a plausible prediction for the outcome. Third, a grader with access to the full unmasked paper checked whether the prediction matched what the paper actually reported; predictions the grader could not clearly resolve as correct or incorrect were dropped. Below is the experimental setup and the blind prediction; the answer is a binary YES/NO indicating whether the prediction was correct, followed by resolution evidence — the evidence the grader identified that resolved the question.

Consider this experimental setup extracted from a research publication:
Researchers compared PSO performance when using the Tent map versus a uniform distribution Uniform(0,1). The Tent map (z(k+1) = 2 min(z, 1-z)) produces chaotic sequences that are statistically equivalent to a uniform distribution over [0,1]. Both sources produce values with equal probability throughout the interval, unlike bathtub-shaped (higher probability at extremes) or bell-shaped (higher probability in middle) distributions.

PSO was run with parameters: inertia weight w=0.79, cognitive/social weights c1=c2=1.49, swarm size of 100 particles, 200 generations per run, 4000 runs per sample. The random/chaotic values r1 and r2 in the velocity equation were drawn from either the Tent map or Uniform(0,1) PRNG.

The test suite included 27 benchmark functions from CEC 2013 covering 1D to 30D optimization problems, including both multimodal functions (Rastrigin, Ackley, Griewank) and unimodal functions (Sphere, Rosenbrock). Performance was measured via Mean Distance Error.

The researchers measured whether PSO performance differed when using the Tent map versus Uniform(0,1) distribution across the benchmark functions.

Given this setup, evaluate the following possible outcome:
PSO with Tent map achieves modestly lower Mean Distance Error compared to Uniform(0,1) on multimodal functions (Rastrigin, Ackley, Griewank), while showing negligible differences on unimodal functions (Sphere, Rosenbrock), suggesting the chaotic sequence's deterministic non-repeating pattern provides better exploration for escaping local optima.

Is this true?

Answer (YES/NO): NO